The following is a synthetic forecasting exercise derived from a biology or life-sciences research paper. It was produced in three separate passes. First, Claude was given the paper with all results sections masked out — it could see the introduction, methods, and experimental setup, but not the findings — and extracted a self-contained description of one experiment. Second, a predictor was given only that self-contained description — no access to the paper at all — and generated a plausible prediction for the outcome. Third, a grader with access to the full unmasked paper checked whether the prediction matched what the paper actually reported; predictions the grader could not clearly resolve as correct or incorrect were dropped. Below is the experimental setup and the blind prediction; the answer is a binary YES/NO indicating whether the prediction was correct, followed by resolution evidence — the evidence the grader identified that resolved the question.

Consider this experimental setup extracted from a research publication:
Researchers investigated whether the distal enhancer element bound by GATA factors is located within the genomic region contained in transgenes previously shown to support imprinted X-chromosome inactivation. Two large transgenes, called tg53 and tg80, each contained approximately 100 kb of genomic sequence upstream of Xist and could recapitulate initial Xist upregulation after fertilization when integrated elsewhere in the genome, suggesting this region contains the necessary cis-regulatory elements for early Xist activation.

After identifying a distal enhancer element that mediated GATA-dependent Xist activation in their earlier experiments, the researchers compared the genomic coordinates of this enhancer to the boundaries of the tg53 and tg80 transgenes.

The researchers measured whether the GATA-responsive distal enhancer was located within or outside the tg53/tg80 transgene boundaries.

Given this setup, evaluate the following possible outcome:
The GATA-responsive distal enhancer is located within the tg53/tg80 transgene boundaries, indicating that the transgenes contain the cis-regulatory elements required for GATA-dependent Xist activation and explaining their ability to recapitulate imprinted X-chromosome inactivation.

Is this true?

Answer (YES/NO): YES